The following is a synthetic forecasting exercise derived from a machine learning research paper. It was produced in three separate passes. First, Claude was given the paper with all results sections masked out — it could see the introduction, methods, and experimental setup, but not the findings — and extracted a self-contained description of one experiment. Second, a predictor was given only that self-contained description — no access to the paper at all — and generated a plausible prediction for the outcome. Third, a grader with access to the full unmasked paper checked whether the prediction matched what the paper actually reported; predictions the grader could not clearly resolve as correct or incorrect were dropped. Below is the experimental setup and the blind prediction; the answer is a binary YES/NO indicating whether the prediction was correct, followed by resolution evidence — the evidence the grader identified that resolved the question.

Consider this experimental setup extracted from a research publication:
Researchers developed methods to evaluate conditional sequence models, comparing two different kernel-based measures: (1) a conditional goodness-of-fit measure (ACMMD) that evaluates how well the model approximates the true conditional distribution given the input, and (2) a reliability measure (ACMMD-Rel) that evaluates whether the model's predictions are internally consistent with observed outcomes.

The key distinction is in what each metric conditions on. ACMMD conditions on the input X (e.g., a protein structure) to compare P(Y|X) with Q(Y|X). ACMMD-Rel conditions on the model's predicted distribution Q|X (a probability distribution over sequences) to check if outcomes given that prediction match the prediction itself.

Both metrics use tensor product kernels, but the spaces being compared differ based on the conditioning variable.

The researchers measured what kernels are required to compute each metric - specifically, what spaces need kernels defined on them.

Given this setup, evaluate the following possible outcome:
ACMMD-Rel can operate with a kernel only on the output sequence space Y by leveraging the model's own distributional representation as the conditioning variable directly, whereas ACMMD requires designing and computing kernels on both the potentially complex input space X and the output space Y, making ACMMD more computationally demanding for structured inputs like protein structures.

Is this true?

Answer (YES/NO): NO